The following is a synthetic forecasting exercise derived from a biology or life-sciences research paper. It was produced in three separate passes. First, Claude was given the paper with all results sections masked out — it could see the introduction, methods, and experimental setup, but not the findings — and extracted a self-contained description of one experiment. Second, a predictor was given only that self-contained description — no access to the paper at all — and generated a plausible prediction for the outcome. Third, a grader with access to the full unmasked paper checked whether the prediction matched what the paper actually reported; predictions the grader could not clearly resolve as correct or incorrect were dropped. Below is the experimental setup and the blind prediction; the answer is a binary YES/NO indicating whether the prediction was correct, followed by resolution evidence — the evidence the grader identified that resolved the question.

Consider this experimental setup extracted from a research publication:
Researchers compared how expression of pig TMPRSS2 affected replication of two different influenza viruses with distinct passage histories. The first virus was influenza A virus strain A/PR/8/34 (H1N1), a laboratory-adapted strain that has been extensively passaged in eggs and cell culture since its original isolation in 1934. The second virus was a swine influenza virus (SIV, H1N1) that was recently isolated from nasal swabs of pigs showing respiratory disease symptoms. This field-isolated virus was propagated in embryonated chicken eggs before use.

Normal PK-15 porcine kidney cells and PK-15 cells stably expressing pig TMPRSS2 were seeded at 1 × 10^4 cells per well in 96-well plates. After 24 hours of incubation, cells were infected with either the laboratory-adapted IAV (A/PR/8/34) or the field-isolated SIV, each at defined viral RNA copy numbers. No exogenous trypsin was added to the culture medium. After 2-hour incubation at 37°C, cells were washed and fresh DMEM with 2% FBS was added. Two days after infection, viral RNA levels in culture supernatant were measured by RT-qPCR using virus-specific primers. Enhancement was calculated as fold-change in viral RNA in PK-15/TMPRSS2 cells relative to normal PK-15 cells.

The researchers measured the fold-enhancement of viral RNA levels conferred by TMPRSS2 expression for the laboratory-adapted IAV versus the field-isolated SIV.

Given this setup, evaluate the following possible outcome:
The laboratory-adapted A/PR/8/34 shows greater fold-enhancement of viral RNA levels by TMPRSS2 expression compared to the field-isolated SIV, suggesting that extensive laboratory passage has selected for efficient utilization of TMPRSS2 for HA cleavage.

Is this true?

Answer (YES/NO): YES